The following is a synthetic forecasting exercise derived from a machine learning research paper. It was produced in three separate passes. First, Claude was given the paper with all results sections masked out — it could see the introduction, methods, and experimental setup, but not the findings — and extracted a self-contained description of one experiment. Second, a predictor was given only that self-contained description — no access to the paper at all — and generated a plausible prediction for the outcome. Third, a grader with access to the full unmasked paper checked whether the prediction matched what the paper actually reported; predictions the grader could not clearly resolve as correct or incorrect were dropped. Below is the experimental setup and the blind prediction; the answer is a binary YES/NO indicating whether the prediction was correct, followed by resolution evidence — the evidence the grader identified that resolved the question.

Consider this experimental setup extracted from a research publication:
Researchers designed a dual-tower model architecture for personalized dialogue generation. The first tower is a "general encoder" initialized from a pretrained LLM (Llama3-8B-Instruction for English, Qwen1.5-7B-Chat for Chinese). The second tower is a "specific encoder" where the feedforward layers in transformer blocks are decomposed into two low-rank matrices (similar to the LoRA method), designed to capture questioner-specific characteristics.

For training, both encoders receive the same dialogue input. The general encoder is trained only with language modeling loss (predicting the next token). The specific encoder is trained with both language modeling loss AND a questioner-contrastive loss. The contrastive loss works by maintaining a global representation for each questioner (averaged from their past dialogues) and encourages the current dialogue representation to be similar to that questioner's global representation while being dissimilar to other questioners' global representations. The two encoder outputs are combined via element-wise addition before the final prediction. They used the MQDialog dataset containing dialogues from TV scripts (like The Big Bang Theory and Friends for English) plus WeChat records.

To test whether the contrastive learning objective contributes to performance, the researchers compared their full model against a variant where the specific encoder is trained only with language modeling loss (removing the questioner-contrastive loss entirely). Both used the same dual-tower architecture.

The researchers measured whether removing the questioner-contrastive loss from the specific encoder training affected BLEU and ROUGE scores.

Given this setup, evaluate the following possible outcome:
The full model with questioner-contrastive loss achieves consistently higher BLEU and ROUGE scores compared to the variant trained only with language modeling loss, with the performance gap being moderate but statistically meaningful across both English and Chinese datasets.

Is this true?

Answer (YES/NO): NO